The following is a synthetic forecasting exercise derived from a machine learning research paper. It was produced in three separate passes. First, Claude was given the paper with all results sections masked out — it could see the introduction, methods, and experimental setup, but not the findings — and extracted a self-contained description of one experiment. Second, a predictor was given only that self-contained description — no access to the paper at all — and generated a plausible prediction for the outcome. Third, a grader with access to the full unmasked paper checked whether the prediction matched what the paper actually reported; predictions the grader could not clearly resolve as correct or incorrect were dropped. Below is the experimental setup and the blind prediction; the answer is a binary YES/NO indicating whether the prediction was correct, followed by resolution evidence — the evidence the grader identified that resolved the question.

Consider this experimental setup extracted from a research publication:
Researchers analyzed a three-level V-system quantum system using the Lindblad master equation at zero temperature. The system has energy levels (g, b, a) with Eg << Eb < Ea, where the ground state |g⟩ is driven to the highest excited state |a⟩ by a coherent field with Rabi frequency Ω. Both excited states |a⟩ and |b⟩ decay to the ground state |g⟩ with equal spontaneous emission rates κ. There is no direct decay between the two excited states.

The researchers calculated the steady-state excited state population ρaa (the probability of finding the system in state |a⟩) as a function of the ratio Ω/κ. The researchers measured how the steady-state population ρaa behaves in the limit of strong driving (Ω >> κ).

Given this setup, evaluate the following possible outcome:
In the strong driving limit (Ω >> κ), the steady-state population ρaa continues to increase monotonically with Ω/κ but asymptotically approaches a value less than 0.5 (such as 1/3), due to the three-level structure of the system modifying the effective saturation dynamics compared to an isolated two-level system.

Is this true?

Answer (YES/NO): NO